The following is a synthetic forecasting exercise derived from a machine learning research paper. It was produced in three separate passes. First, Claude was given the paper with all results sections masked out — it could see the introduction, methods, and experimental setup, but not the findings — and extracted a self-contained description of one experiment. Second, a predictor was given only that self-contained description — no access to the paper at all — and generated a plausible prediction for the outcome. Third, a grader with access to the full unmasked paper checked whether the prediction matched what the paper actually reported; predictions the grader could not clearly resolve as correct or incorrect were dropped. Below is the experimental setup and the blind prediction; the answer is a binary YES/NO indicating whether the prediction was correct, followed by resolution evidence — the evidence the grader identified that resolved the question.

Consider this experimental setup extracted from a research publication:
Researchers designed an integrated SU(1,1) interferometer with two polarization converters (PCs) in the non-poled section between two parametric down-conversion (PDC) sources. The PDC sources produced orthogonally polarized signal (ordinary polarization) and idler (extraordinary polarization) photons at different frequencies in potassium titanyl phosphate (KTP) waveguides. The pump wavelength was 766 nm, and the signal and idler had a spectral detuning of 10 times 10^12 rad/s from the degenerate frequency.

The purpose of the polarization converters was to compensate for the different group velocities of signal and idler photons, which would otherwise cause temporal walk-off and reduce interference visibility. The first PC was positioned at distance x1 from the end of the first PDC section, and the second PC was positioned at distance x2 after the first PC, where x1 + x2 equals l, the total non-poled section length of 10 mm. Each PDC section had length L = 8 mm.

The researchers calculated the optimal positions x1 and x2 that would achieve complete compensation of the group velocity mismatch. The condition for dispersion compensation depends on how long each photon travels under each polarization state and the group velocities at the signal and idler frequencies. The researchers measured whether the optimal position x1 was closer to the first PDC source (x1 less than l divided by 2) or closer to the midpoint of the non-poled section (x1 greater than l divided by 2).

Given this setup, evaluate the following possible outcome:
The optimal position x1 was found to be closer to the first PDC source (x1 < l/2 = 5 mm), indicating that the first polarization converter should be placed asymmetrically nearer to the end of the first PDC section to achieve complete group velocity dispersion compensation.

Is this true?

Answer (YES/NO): YES